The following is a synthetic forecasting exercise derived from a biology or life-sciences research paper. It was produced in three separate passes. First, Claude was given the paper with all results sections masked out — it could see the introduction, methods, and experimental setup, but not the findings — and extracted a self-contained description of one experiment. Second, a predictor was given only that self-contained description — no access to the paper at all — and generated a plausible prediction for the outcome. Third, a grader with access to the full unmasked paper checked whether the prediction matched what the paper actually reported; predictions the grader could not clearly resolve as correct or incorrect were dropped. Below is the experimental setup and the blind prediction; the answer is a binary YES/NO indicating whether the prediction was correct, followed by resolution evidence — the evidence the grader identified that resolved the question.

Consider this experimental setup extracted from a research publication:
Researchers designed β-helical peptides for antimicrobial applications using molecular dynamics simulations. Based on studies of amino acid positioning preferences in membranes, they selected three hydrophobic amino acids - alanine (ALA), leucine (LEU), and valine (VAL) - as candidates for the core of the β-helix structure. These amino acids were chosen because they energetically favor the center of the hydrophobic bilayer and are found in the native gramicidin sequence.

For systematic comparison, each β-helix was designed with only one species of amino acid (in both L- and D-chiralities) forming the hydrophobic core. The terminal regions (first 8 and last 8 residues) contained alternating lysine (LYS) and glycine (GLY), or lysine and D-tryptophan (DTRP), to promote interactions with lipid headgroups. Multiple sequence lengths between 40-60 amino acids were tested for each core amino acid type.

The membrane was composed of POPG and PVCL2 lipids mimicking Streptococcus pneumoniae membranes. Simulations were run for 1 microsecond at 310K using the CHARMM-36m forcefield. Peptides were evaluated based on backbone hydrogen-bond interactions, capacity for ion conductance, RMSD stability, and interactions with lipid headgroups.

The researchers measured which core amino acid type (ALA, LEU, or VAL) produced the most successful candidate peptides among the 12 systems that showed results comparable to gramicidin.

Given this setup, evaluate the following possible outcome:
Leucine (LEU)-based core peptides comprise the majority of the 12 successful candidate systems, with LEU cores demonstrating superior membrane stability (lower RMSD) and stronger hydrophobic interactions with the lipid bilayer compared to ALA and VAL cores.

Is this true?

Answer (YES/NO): NO